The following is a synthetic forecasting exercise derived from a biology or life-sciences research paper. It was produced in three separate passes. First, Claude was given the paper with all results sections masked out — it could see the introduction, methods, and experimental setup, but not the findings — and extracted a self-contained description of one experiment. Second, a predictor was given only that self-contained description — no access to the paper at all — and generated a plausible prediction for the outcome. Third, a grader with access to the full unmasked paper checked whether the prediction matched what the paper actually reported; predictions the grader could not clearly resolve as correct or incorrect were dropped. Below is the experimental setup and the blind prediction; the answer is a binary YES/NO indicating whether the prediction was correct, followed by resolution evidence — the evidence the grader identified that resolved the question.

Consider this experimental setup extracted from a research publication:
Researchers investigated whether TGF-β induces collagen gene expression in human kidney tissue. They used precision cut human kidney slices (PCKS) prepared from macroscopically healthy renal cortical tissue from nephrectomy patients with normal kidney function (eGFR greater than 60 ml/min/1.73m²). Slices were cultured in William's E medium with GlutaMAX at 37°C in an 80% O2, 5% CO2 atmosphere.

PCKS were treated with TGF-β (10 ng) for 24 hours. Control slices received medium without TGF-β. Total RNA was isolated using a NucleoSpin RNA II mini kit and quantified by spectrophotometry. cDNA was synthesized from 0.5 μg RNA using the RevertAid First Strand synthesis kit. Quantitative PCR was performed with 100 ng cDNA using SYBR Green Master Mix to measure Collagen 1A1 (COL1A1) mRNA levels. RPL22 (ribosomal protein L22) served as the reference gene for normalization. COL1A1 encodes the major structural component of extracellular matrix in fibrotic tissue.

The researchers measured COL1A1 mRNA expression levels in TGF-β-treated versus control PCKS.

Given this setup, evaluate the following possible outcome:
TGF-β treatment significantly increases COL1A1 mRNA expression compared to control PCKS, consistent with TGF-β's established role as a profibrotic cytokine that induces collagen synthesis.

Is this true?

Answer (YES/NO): YES